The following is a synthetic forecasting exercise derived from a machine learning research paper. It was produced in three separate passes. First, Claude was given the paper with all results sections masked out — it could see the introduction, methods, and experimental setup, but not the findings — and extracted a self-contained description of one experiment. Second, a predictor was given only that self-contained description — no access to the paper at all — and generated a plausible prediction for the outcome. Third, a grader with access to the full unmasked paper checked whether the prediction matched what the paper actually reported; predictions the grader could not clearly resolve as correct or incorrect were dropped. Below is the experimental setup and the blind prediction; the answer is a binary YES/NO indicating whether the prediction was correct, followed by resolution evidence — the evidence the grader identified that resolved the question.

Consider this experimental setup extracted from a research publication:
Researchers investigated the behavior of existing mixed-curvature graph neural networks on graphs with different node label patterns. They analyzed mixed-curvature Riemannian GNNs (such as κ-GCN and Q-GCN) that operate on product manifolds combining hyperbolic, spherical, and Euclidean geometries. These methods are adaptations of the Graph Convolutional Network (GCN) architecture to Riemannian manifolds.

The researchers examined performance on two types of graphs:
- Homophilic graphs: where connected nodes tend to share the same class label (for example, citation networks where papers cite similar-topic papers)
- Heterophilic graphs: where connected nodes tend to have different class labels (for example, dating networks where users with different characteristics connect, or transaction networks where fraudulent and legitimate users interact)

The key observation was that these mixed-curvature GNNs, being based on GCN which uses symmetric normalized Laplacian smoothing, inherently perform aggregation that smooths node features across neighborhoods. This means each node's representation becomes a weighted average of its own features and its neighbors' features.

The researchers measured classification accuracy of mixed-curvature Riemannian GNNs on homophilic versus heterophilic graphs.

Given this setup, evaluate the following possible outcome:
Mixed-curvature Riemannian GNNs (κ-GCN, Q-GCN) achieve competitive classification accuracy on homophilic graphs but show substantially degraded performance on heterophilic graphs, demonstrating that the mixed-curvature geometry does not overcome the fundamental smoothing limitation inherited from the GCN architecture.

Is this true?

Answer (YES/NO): YES